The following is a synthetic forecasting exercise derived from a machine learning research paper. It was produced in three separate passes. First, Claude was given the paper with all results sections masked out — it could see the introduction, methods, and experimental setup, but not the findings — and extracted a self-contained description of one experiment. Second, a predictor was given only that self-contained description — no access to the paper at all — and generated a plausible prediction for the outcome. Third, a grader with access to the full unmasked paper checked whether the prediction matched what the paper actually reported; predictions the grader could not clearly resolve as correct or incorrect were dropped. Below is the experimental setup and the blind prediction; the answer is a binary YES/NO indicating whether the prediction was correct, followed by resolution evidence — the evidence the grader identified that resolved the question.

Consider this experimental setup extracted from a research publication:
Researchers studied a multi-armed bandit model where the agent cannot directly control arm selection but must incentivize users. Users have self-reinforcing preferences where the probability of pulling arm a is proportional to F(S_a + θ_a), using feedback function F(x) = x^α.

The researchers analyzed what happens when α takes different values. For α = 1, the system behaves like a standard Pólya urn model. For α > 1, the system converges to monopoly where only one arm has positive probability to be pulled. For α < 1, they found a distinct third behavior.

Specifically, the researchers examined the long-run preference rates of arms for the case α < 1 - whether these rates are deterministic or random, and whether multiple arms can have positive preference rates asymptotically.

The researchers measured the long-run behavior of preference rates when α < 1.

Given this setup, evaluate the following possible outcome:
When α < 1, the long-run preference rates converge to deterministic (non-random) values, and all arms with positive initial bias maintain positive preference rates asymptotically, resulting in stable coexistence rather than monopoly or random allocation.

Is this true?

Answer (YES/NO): YES